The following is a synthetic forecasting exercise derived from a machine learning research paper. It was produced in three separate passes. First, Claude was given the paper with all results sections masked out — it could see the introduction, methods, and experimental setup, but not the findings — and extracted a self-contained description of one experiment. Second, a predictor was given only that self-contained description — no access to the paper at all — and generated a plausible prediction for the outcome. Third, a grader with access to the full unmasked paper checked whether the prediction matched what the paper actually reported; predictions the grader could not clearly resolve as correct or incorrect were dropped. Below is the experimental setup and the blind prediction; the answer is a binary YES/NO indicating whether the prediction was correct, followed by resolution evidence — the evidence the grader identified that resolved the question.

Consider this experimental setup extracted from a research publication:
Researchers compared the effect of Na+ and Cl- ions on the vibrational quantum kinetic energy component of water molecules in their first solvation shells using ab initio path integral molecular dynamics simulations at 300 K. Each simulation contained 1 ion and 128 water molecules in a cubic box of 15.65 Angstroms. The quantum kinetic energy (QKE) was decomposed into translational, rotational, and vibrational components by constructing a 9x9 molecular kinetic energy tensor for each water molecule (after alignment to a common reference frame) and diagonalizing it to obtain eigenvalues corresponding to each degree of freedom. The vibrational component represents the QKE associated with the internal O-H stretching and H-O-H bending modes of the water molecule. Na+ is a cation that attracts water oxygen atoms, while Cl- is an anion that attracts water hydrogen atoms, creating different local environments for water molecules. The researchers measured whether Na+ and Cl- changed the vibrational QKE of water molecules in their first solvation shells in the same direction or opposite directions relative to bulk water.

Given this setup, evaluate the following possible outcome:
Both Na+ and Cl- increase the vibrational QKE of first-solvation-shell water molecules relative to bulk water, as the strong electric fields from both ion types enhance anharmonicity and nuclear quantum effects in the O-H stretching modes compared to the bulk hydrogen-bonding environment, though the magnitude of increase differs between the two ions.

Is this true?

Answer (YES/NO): YES